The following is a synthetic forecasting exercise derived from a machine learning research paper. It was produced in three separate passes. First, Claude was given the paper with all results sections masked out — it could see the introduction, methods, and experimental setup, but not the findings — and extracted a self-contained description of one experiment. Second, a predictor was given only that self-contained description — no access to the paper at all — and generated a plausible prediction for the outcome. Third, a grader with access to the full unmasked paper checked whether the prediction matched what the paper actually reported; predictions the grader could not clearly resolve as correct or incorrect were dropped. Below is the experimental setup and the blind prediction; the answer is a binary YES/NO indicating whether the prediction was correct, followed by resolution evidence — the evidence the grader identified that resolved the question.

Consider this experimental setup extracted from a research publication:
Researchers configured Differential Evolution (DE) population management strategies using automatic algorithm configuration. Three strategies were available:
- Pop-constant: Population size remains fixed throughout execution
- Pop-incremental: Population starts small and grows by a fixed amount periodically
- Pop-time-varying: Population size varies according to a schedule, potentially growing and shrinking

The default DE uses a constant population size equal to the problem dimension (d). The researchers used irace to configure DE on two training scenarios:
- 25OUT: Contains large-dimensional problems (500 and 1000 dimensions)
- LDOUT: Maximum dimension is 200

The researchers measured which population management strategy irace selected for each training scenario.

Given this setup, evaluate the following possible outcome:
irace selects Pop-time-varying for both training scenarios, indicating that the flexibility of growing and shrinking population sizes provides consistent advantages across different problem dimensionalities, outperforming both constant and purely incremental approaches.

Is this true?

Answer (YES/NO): NO